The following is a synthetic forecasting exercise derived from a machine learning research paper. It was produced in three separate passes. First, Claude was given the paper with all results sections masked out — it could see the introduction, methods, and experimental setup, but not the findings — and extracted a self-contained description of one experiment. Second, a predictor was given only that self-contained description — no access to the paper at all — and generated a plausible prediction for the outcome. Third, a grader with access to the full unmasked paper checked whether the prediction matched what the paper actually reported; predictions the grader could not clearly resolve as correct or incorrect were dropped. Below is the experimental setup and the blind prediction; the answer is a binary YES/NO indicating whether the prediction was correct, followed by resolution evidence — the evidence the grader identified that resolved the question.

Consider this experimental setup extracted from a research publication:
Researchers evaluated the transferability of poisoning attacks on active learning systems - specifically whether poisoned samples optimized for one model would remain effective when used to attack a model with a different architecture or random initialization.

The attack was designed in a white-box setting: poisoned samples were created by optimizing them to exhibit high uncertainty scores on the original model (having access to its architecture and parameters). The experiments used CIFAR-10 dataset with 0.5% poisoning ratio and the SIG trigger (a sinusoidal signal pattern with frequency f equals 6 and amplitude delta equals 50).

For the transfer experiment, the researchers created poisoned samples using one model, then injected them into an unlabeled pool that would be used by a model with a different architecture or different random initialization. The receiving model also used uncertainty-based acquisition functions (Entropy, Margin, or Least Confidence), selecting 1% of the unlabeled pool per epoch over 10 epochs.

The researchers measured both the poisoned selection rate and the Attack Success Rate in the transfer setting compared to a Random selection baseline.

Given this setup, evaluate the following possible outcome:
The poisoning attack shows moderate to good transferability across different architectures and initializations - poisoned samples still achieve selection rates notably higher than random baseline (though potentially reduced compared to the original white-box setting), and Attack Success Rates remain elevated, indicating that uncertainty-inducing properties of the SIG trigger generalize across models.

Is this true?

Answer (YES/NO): NO